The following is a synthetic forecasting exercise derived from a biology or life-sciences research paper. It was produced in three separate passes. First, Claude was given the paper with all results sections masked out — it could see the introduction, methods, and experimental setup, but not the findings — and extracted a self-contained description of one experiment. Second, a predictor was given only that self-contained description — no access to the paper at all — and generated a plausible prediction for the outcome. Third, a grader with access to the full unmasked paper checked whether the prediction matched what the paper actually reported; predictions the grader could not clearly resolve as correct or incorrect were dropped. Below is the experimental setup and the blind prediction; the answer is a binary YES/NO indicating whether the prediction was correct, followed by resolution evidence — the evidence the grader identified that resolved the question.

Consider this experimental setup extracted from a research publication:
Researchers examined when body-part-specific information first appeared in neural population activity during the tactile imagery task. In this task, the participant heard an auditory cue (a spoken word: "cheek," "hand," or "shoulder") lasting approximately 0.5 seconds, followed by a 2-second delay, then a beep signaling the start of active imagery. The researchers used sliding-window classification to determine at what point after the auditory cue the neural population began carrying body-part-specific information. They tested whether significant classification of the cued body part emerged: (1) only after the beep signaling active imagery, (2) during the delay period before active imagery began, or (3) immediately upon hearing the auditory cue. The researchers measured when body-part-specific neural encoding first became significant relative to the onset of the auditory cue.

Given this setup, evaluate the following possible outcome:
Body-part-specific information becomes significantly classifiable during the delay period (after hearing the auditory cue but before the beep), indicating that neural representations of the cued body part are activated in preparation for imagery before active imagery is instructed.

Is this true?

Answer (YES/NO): YES